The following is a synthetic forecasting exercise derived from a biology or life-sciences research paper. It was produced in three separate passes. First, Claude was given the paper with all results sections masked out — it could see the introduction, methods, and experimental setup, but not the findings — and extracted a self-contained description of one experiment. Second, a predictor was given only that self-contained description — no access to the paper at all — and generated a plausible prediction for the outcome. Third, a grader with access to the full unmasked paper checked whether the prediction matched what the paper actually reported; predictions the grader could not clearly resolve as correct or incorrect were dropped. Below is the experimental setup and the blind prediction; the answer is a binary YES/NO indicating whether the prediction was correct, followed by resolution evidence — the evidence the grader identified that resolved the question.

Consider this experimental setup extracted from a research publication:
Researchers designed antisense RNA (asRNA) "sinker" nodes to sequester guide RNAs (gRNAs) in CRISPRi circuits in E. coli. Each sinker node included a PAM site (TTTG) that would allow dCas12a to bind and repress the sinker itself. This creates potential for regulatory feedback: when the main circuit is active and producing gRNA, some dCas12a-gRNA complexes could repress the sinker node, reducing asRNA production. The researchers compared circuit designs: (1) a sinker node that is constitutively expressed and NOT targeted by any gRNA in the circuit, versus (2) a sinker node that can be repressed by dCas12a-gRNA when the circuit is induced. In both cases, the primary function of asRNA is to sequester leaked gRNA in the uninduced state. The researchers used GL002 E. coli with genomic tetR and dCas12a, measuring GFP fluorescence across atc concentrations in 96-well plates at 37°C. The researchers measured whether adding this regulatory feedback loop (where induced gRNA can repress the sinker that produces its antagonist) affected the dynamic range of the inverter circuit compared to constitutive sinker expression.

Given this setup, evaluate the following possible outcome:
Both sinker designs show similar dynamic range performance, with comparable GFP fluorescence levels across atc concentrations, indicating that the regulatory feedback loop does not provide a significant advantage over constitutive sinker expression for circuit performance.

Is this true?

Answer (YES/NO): NO